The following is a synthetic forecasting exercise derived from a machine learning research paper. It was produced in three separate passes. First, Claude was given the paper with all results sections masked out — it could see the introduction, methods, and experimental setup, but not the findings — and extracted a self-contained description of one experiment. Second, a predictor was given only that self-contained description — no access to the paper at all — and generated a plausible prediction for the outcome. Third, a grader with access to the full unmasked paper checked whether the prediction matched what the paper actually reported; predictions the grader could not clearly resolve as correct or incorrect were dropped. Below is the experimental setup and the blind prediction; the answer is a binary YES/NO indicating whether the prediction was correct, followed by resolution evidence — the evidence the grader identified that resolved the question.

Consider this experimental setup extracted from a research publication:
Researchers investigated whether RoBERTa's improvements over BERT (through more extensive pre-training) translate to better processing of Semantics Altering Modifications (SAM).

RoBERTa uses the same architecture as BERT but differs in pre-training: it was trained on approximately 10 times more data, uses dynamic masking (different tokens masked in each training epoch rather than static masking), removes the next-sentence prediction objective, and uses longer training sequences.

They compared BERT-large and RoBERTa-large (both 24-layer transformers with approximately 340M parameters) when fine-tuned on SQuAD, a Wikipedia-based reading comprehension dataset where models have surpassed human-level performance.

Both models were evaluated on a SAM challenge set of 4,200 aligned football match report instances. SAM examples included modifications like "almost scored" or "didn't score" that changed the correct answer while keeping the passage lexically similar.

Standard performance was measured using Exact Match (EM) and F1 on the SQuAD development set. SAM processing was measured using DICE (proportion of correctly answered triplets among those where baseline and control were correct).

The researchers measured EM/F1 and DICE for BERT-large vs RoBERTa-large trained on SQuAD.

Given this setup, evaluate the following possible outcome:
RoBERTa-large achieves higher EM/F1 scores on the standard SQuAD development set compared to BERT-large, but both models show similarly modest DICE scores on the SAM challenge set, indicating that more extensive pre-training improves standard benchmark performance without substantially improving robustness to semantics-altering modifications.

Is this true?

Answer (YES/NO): YES